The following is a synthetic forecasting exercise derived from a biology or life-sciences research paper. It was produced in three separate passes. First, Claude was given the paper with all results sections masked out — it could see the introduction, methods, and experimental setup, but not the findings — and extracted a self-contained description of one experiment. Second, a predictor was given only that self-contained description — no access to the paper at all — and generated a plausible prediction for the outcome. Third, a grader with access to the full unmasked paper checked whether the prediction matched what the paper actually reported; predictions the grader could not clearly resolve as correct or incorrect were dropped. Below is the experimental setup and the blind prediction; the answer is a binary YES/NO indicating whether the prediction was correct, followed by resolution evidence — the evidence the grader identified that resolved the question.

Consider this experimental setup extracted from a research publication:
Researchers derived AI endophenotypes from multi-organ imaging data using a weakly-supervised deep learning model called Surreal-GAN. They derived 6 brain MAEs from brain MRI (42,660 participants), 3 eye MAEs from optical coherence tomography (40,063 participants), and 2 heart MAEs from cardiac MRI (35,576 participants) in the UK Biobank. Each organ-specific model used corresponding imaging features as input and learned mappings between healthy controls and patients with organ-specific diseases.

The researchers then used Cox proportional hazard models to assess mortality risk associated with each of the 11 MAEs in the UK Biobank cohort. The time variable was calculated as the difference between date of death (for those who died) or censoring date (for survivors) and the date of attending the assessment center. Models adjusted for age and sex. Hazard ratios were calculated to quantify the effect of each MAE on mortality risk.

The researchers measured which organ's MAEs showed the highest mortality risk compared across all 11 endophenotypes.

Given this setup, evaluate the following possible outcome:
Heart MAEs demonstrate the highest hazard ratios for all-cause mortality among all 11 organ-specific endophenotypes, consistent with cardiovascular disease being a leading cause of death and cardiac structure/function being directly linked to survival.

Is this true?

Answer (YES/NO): YES